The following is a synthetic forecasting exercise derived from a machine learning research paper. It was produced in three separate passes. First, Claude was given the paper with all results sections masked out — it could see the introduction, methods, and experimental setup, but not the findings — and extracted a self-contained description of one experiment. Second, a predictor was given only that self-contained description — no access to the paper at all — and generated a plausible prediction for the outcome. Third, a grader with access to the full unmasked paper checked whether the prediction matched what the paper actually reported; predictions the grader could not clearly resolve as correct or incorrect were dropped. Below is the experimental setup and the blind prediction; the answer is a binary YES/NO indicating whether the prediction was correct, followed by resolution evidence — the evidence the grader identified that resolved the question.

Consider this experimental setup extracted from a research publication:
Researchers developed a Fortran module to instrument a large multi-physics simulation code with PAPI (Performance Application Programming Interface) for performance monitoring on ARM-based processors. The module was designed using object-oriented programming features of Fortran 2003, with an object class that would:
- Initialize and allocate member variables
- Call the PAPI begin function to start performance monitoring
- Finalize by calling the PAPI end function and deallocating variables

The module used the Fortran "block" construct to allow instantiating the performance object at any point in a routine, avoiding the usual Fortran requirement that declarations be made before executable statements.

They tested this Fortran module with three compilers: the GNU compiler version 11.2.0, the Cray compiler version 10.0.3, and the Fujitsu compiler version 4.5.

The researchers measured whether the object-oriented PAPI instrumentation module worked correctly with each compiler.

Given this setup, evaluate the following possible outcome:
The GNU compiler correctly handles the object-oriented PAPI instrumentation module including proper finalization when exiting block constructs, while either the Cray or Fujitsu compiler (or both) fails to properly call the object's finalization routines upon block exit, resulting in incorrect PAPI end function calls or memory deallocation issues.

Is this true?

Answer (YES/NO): YES